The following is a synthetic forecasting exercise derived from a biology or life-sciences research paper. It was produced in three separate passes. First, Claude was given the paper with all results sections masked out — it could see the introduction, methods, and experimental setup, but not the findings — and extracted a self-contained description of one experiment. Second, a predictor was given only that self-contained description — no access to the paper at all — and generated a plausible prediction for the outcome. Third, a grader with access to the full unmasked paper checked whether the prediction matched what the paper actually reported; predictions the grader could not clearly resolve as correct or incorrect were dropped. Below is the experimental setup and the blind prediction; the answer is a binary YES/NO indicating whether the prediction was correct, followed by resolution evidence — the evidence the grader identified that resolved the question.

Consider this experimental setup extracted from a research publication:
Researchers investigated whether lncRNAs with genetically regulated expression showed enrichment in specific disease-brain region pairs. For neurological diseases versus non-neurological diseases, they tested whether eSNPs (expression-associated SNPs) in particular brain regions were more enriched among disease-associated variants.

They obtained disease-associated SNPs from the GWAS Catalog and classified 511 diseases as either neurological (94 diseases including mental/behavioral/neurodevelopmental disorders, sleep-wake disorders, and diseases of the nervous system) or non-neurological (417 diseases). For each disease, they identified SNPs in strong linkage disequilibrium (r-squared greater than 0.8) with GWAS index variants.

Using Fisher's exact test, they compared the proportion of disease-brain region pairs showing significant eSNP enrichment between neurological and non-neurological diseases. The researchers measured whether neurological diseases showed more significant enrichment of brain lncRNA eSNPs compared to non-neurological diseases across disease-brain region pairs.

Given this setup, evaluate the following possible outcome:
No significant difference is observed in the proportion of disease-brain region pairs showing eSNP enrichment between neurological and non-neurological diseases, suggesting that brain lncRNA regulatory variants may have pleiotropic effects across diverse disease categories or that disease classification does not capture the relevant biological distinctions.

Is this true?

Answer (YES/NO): NO